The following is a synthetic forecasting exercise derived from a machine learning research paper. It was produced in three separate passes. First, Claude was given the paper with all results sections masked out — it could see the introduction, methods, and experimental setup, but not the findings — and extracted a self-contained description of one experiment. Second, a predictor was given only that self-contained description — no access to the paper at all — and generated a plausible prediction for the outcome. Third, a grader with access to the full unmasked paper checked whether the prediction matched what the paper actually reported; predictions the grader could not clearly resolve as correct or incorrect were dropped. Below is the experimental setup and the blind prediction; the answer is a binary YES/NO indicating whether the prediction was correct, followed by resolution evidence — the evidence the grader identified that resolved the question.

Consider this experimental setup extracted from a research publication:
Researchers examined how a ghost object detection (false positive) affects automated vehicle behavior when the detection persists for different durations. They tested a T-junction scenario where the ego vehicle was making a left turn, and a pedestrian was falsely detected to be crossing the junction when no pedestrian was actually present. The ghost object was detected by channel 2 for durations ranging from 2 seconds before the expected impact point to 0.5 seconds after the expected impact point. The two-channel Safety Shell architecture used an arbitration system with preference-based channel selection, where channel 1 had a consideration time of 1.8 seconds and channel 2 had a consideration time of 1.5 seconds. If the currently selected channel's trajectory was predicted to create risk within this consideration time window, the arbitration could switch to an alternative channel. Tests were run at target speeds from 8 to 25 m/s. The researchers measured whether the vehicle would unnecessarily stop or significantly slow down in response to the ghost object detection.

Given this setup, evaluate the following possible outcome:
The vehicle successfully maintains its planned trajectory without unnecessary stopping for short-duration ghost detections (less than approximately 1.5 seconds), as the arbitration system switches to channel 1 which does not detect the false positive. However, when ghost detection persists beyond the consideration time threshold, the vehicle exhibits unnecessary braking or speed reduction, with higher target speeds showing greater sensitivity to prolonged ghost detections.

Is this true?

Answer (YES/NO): NO